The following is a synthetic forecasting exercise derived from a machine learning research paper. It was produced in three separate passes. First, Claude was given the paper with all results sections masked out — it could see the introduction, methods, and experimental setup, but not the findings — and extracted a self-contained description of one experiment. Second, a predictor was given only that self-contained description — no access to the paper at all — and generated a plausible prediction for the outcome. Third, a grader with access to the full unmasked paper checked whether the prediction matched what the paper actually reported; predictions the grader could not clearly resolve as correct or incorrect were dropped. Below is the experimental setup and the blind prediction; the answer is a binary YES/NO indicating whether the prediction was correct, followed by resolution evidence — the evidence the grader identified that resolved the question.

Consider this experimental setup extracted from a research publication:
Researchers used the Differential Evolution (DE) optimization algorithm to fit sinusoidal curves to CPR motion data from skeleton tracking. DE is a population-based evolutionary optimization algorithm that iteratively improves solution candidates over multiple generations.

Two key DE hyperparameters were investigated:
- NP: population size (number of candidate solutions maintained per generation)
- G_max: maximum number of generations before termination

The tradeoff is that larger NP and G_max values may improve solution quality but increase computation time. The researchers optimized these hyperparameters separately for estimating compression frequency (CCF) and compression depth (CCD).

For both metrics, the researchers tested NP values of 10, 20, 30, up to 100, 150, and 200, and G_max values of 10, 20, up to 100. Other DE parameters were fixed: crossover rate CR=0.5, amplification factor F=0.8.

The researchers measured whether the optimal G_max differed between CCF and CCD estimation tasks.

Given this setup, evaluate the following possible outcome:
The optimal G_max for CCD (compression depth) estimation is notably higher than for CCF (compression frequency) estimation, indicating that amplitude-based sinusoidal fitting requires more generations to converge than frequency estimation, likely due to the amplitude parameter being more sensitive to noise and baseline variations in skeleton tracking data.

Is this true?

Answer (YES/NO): YES